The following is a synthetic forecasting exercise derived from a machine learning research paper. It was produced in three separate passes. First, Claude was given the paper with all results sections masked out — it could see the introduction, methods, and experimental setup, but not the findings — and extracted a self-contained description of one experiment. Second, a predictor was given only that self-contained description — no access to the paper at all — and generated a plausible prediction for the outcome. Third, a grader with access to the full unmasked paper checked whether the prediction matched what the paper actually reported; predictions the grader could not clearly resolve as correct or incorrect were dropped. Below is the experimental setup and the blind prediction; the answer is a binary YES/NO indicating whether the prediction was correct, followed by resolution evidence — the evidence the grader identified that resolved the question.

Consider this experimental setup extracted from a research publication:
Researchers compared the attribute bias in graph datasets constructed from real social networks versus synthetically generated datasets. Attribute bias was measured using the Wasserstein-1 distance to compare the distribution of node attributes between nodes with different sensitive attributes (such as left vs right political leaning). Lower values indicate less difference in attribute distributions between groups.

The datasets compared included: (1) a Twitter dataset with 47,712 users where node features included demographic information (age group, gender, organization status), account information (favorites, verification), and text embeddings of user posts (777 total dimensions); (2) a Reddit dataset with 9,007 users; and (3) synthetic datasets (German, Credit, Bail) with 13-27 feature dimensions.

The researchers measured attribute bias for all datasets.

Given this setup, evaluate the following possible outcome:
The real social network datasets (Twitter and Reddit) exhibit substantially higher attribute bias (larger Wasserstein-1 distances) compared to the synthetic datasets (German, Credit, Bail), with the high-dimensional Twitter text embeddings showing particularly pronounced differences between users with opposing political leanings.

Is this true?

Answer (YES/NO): NO